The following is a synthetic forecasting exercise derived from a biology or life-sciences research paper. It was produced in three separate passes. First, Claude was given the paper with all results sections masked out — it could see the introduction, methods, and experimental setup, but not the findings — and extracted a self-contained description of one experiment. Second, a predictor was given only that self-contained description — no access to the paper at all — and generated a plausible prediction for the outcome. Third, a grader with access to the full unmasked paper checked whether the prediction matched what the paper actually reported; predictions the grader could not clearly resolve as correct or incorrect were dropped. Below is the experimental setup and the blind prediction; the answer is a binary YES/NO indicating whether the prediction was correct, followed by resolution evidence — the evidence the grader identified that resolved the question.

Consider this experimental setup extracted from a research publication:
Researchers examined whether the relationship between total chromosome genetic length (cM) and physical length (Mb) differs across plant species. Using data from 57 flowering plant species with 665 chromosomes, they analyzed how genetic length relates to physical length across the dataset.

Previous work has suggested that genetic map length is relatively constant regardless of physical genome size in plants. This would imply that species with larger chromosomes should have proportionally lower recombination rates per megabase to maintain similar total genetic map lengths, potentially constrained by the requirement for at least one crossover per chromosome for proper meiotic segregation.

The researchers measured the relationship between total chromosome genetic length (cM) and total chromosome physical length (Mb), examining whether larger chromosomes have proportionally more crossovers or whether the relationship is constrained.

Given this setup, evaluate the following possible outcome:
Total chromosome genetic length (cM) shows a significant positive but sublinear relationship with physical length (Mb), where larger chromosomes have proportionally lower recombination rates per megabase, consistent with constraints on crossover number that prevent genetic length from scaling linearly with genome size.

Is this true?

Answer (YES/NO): YES